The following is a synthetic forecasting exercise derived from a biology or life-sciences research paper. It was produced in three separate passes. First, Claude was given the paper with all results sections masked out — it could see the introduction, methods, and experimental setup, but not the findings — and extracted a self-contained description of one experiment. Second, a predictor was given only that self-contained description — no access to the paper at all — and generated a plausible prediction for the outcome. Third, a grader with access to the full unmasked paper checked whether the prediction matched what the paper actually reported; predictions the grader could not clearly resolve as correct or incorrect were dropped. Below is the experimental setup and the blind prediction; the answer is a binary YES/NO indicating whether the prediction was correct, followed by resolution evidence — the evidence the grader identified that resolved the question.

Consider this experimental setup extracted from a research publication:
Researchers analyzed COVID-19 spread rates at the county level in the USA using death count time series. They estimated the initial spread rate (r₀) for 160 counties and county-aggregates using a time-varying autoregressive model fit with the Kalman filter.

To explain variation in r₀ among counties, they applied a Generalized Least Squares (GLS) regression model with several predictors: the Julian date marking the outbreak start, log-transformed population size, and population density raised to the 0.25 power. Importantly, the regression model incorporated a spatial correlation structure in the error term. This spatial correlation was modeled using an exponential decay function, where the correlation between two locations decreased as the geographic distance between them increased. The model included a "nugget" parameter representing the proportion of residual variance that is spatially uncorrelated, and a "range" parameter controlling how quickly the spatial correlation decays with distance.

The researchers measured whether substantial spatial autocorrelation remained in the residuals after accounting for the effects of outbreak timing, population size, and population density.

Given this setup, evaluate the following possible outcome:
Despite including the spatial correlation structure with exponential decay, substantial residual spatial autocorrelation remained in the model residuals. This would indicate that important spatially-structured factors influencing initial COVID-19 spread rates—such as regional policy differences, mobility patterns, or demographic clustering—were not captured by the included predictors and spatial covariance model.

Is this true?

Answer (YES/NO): NO